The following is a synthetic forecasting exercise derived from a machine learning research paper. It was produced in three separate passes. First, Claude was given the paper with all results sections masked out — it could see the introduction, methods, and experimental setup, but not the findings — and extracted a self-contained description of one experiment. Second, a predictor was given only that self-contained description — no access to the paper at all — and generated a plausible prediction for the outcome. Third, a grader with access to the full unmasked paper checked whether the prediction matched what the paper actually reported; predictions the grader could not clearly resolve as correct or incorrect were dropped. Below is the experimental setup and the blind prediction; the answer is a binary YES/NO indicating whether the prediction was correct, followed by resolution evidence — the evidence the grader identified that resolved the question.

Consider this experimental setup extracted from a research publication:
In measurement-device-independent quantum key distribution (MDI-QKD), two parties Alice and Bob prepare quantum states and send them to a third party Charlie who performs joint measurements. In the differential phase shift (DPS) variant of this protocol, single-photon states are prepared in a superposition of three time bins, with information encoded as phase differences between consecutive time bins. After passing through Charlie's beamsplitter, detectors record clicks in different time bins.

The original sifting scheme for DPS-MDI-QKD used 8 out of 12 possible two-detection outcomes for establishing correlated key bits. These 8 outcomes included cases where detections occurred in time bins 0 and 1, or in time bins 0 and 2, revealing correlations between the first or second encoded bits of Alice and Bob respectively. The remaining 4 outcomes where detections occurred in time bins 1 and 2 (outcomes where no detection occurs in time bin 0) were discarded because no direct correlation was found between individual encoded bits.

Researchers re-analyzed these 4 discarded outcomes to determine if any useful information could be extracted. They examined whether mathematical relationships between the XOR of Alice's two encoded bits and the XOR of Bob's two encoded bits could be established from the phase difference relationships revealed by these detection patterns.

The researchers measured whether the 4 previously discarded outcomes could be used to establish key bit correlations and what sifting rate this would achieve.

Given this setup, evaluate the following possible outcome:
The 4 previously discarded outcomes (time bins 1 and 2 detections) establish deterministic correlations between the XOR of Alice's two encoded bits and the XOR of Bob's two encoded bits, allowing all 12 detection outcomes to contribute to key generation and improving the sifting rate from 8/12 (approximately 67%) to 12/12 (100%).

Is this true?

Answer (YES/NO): NO